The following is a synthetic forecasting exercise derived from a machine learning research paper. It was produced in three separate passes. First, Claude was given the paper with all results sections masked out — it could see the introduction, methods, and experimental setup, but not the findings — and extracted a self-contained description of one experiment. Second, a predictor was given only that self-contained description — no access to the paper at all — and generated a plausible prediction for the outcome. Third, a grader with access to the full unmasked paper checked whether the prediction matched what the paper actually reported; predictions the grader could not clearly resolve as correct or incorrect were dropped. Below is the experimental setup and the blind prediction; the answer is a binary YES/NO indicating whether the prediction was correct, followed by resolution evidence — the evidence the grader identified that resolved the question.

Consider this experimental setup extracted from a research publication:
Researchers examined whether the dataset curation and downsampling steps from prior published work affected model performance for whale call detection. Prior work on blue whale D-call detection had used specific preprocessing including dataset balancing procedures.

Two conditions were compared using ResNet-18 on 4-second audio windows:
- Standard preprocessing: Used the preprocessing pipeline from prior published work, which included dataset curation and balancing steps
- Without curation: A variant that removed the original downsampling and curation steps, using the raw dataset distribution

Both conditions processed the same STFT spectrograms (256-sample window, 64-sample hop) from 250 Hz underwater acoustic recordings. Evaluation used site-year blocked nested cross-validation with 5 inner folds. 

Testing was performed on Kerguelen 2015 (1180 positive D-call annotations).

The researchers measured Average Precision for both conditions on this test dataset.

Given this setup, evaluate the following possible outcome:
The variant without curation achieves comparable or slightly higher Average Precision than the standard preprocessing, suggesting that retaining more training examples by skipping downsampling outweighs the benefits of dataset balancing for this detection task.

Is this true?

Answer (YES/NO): NO